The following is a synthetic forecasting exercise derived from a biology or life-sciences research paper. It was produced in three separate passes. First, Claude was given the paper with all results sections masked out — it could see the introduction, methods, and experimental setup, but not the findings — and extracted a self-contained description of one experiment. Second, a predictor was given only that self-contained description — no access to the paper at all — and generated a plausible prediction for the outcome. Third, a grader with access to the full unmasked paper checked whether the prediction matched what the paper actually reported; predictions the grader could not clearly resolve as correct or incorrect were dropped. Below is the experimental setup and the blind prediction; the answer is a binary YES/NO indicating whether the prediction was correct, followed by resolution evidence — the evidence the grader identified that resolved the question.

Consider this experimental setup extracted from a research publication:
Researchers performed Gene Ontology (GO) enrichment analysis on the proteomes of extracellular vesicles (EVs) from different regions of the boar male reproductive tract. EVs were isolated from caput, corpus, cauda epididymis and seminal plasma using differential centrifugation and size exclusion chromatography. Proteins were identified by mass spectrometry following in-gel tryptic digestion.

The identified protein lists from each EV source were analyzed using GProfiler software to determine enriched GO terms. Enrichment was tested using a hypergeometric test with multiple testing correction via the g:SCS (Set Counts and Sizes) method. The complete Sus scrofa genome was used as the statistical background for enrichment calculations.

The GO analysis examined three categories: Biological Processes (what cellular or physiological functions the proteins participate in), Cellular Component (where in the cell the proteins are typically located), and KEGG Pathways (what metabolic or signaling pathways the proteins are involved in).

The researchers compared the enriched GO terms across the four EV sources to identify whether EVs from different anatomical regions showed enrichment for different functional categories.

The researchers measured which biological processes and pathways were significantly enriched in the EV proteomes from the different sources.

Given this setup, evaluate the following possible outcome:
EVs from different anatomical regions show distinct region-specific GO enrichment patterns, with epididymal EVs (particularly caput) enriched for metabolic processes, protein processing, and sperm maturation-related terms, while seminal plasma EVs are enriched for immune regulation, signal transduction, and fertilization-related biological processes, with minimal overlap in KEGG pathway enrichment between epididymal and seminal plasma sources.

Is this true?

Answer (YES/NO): NO